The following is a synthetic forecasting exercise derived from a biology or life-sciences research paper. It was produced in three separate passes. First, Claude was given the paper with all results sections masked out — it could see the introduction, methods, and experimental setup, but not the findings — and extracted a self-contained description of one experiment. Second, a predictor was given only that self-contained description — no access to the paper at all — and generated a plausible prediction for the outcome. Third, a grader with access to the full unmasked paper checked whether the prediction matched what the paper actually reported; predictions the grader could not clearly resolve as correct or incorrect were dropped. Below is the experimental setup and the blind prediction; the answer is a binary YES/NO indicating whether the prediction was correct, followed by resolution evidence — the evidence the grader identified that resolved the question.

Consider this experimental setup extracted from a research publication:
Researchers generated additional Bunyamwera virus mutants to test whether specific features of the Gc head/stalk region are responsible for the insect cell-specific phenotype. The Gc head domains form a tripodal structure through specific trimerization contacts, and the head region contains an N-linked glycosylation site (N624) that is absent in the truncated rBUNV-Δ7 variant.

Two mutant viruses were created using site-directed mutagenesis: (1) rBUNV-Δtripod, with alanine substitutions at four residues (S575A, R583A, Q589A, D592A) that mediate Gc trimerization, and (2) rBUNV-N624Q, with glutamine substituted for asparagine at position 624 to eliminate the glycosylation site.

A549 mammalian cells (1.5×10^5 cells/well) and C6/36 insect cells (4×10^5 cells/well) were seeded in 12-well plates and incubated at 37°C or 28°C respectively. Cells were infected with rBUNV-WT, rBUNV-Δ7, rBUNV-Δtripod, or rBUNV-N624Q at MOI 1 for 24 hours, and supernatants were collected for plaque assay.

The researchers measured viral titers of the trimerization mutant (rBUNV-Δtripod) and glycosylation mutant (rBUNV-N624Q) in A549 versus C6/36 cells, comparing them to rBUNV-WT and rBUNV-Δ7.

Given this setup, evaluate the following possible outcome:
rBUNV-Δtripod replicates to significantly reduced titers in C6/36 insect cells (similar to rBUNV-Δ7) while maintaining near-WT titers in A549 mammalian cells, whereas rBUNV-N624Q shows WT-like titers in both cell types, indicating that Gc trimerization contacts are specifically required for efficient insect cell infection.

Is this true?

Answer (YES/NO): NO